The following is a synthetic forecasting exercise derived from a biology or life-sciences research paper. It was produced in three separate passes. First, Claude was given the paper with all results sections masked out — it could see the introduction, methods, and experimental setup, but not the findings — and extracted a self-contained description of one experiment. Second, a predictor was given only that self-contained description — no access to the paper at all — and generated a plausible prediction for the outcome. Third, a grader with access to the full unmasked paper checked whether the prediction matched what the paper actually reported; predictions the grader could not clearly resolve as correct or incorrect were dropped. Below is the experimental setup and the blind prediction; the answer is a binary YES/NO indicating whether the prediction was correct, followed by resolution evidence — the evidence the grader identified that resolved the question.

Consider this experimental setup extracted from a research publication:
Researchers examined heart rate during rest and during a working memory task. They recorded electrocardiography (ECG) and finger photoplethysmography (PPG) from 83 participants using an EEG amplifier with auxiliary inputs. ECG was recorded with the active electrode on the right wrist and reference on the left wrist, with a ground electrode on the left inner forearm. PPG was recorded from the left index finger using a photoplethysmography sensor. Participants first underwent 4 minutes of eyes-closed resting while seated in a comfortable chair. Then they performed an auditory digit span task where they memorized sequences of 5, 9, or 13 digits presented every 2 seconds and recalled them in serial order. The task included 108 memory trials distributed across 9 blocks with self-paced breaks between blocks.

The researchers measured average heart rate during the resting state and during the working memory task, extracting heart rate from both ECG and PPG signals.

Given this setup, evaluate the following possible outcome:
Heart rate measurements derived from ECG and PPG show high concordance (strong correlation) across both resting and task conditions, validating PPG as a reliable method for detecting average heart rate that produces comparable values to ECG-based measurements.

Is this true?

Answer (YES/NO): YES